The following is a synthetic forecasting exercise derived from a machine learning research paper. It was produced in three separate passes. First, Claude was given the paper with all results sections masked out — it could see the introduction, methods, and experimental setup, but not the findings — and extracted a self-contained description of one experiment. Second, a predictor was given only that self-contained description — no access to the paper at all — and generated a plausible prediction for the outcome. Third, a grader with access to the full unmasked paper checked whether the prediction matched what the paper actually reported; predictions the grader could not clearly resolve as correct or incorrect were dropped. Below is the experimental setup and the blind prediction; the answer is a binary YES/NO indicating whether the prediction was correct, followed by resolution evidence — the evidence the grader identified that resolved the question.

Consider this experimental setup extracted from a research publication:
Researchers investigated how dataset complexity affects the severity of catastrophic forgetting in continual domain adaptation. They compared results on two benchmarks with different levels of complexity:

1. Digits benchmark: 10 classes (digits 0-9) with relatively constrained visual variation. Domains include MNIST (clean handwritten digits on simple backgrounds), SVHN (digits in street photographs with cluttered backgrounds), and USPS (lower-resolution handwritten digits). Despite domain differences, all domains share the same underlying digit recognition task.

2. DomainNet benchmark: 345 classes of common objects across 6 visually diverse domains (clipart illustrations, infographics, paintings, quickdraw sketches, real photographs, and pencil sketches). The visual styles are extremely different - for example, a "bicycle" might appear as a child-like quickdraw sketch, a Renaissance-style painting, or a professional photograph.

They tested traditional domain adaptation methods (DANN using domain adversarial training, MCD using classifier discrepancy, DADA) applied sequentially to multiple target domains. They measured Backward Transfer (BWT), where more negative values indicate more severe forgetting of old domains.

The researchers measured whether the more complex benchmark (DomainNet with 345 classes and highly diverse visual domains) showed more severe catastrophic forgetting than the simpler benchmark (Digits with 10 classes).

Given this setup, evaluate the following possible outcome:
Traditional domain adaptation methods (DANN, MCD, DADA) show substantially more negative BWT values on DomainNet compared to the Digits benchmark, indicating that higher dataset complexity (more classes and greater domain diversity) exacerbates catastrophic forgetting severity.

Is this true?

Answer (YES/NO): NO